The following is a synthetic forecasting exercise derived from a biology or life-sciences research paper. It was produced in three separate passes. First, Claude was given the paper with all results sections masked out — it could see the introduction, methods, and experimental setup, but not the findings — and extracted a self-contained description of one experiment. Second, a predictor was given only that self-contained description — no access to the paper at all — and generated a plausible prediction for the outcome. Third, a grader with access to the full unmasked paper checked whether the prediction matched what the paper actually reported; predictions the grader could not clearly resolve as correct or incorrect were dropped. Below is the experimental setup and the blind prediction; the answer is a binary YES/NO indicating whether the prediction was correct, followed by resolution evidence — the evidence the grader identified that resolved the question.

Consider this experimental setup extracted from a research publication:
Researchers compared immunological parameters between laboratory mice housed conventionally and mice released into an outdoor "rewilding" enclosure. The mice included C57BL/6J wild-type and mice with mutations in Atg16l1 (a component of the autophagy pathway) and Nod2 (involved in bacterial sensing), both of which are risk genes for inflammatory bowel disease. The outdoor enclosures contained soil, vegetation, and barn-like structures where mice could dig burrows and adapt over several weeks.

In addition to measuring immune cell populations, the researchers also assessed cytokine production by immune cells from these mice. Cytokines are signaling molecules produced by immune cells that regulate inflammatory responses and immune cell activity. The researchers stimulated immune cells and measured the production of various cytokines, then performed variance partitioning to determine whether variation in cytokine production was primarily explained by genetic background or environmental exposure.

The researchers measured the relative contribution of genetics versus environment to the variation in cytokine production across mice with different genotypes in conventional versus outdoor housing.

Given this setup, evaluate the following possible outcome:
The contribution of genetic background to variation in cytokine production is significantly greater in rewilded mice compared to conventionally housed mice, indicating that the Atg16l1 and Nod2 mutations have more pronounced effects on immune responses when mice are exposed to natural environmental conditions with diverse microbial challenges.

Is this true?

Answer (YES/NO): NO